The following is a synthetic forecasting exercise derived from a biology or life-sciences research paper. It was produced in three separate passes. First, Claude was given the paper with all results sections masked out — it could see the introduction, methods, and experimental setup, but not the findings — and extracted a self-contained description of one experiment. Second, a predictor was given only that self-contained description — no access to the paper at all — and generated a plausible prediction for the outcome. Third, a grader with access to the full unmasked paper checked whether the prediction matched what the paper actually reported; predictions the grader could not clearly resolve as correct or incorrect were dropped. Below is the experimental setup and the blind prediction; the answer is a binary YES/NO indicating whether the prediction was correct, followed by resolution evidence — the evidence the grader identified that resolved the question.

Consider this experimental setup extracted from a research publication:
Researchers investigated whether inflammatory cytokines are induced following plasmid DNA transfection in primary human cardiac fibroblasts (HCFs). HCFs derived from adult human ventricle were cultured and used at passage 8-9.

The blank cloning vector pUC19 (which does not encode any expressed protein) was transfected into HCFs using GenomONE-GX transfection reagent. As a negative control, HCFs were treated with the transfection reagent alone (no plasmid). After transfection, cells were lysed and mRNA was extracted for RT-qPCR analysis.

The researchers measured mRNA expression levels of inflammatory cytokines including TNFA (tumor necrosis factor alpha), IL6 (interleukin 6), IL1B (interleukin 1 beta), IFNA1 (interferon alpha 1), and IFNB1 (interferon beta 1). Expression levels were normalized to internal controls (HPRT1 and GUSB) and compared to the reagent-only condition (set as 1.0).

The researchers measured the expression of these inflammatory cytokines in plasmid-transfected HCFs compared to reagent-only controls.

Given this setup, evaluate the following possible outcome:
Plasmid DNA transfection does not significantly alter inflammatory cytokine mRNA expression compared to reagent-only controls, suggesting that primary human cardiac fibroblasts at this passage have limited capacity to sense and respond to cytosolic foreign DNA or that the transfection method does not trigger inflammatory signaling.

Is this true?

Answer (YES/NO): NO